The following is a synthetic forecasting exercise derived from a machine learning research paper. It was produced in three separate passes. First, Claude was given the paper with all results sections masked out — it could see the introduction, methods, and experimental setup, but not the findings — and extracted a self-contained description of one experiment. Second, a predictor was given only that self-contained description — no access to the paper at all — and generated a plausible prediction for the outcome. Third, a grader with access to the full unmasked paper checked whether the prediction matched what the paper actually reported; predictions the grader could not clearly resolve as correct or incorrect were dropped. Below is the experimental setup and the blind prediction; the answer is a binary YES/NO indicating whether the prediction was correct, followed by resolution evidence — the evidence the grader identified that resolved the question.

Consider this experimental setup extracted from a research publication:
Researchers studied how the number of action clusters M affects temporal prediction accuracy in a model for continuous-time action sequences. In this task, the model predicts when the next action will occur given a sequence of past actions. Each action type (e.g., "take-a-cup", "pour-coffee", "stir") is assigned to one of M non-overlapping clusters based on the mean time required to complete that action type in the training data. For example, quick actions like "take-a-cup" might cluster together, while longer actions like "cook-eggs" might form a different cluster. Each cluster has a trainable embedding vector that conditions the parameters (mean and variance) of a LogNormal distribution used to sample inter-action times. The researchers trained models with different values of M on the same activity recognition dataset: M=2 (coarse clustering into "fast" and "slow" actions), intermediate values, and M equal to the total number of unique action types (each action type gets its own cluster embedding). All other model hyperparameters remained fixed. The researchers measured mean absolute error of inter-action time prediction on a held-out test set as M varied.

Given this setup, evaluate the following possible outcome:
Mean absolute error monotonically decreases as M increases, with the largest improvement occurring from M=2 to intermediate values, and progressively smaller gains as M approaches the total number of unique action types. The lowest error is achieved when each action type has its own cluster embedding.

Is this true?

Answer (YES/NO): NO